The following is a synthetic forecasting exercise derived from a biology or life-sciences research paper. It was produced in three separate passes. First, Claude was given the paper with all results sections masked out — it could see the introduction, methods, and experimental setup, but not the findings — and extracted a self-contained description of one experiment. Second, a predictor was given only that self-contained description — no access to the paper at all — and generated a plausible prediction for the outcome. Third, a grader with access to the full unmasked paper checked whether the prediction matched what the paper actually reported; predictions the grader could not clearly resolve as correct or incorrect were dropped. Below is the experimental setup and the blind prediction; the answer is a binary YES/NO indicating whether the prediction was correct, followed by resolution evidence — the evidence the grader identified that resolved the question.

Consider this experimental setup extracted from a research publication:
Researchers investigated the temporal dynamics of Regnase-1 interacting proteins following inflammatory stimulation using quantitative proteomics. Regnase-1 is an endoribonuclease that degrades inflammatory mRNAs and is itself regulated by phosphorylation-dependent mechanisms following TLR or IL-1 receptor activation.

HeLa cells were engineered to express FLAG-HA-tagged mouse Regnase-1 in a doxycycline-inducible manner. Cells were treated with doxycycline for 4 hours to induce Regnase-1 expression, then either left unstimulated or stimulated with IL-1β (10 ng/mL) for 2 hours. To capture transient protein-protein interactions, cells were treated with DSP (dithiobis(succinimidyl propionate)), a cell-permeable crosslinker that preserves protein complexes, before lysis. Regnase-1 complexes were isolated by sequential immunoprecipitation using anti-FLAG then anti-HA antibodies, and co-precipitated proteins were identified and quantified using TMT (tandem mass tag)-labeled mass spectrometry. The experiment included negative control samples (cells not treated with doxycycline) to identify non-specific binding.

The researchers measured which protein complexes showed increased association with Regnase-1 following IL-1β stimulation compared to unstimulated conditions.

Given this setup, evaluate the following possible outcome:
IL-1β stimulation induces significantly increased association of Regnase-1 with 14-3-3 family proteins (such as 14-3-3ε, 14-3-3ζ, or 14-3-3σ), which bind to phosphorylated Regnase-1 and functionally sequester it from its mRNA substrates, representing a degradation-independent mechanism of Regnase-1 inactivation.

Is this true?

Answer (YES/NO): NO